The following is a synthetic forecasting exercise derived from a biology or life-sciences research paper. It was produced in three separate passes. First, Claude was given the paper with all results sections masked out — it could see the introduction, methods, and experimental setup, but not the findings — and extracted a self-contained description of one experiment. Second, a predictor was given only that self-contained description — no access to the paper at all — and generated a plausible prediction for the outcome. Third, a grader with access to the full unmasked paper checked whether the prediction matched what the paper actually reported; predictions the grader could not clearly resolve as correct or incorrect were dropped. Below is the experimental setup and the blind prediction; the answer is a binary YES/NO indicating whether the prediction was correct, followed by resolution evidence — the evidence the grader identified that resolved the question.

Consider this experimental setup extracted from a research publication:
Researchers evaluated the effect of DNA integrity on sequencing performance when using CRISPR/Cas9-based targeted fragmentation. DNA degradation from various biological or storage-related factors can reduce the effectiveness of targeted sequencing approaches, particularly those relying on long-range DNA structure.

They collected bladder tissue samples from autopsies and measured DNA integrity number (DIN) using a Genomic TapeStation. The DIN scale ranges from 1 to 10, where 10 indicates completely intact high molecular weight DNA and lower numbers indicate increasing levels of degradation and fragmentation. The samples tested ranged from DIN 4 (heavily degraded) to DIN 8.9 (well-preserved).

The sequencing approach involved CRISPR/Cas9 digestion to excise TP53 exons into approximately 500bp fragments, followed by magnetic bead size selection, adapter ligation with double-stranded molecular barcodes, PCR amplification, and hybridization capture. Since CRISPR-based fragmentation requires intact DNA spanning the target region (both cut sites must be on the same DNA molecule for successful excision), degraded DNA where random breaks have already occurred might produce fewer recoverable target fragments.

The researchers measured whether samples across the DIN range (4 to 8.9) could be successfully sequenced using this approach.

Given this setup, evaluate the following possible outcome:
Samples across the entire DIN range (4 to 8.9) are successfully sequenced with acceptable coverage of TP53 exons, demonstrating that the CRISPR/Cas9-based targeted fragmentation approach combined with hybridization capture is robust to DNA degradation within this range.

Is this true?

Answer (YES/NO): NO